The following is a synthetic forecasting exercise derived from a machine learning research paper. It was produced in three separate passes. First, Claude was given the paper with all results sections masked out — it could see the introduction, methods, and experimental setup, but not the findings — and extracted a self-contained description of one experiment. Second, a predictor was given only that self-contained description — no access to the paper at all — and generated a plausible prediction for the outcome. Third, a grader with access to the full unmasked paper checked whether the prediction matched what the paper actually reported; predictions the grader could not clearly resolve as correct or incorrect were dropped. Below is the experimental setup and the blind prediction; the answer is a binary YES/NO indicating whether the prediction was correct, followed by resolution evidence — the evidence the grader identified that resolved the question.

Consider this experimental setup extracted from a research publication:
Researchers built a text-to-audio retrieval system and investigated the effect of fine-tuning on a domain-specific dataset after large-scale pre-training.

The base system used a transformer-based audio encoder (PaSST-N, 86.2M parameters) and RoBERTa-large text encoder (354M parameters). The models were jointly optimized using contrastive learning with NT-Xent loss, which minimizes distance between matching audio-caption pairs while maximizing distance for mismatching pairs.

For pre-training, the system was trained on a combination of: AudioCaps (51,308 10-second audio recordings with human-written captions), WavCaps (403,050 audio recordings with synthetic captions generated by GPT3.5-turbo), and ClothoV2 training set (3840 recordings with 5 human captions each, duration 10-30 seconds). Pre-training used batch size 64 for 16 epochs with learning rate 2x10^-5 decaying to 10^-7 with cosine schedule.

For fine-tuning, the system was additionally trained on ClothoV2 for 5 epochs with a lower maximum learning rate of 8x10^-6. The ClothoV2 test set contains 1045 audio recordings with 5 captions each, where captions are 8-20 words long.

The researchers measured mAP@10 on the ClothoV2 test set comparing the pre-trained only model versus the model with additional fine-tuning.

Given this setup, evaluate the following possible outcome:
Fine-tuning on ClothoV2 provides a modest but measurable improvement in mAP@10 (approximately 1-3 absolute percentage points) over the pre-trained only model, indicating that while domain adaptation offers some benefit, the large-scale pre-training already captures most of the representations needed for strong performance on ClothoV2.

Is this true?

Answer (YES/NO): YES